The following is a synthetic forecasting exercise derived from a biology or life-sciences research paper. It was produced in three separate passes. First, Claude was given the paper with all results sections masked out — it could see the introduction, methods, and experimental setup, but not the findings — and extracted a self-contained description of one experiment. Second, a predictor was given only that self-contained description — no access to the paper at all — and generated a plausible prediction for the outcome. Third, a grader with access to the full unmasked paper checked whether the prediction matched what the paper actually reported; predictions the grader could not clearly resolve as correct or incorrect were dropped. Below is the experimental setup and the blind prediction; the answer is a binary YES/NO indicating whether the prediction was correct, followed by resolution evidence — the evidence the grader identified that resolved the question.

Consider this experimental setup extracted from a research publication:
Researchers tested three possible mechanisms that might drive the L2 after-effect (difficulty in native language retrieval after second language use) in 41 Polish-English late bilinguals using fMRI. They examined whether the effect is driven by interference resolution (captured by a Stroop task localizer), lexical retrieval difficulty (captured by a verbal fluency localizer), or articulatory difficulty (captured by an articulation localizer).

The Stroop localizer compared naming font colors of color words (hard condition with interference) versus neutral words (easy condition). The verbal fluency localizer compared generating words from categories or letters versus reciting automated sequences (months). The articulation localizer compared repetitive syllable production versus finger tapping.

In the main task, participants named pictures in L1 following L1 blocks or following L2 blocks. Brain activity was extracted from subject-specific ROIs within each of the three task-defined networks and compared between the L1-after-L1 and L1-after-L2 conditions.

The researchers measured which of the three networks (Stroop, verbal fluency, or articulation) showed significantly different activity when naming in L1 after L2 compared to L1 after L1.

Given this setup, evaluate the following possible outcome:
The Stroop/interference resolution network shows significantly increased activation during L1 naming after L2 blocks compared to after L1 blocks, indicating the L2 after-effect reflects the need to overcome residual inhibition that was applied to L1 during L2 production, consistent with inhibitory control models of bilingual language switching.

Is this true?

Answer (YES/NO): NO